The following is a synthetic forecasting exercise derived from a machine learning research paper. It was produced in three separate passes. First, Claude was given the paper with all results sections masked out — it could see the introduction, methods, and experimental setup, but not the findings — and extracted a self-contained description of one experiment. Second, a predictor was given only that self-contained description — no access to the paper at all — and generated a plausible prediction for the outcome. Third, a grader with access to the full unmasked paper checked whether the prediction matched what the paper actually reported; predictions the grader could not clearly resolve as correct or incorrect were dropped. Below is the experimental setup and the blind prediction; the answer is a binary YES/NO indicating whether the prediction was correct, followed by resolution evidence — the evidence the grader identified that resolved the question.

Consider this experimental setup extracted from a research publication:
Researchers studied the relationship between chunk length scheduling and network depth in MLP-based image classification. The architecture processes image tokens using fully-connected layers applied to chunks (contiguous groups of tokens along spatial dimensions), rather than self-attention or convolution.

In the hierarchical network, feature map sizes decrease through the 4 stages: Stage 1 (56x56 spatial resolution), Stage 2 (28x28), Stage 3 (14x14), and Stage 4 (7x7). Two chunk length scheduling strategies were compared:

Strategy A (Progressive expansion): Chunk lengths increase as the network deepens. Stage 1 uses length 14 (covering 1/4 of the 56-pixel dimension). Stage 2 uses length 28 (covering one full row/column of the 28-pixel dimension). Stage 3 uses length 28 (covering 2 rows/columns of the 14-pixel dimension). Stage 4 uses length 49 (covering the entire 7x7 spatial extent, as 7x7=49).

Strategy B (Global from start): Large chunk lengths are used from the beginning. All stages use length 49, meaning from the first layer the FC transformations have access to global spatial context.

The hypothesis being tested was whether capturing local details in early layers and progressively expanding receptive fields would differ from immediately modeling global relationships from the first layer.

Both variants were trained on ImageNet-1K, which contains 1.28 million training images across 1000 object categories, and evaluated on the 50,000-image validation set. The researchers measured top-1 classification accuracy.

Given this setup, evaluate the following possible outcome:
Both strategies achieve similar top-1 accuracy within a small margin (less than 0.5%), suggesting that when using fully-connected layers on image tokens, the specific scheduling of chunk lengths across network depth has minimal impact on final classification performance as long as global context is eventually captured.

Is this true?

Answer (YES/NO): NO